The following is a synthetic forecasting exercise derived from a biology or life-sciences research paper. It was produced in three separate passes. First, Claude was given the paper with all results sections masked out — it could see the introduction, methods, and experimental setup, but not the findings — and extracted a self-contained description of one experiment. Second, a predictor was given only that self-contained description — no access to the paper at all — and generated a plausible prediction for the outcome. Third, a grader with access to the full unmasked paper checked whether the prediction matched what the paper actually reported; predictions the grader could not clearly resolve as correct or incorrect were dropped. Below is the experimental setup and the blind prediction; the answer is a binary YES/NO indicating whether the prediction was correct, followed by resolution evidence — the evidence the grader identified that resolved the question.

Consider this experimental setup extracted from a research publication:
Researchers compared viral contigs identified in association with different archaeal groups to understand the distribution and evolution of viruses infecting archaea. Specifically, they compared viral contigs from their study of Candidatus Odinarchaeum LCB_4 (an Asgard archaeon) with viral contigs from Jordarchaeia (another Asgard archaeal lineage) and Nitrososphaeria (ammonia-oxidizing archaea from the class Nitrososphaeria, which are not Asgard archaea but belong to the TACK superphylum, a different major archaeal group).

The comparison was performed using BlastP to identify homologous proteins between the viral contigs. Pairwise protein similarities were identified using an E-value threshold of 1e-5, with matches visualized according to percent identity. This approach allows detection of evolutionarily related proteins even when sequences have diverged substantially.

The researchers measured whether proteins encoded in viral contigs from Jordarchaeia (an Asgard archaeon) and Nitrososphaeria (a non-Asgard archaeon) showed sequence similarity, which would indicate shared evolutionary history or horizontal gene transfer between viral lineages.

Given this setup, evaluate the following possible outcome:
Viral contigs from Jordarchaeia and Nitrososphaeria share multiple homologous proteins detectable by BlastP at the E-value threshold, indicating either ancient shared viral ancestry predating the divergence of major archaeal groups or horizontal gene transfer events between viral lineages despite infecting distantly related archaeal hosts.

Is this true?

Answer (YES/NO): YES